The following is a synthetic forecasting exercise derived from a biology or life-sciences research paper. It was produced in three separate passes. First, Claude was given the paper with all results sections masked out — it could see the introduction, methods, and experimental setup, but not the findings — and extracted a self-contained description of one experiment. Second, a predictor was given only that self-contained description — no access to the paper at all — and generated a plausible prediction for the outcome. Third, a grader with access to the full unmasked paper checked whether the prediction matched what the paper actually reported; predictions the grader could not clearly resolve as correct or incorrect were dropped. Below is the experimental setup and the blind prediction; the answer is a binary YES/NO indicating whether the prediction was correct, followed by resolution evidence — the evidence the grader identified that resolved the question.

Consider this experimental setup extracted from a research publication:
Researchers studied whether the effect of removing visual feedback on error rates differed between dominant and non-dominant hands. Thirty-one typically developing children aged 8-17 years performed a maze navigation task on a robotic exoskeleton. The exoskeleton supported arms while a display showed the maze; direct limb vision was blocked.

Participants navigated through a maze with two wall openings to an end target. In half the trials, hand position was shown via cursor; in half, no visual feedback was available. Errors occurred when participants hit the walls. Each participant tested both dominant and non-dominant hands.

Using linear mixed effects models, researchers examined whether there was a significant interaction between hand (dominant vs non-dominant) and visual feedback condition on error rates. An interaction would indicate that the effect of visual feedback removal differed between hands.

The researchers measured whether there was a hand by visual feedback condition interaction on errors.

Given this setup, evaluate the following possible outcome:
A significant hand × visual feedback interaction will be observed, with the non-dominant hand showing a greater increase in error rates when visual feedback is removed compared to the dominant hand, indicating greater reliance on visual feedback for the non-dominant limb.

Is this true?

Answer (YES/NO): NO